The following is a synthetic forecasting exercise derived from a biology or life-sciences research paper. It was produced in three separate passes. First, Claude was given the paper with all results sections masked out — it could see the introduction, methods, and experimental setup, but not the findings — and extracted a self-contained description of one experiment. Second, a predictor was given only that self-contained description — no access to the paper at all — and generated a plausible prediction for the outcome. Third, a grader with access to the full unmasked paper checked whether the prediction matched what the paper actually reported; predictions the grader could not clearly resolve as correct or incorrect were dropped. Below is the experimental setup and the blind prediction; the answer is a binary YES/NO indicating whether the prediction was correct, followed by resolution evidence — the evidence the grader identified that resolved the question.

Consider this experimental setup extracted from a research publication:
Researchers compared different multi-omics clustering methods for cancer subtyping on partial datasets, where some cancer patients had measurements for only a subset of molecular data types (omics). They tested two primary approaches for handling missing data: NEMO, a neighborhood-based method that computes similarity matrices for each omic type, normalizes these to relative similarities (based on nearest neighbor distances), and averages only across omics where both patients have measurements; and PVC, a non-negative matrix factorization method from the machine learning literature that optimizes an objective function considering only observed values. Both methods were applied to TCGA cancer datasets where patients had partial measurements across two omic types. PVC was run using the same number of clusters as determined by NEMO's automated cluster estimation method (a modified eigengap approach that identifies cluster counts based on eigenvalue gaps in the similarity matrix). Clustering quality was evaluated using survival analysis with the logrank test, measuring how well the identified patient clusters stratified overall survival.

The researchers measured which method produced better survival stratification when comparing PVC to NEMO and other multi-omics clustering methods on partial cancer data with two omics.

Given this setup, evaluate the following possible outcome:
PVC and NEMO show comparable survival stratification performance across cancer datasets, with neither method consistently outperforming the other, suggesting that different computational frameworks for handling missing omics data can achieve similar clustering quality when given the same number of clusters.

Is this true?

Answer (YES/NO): NO